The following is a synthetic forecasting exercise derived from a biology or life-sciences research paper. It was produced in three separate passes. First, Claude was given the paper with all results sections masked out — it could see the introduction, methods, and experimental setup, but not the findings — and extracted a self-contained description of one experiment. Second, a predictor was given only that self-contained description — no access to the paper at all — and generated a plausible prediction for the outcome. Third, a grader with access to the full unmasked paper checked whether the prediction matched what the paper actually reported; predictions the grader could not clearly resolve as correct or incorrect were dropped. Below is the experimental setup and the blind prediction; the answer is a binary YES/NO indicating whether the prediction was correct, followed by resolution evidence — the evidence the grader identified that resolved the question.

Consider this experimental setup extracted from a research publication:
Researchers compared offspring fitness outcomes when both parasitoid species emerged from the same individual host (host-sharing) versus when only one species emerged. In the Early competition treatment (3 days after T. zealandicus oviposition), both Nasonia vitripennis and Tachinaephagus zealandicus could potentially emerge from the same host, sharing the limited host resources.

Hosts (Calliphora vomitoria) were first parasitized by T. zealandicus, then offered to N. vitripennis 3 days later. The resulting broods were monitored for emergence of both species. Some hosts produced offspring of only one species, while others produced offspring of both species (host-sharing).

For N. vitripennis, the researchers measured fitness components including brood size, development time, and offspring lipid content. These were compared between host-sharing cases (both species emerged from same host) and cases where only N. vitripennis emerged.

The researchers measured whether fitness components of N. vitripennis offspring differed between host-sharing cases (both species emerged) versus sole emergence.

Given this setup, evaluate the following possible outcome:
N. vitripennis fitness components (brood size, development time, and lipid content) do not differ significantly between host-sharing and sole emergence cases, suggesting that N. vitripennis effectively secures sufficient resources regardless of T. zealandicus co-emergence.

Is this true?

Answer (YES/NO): NO